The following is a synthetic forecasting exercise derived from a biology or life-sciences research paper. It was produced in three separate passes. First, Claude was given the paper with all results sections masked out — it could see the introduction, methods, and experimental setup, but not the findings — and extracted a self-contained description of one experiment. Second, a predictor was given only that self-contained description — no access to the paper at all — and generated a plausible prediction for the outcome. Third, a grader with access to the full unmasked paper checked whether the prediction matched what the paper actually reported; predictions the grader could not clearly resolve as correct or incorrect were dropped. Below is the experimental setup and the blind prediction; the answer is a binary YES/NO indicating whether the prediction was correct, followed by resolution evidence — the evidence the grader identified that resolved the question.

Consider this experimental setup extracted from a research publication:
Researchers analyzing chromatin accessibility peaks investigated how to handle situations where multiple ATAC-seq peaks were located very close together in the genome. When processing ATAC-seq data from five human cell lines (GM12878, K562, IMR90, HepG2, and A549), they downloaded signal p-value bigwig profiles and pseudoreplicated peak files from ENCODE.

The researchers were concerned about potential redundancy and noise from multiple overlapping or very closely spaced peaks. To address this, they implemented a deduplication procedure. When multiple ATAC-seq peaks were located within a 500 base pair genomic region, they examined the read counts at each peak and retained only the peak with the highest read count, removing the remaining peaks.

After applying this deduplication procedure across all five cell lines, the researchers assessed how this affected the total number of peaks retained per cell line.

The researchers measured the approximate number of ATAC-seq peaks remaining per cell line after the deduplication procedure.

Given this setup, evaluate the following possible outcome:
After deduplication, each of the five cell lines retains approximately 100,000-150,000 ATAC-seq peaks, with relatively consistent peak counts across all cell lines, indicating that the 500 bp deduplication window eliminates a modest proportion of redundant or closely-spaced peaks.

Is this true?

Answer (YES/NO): NO